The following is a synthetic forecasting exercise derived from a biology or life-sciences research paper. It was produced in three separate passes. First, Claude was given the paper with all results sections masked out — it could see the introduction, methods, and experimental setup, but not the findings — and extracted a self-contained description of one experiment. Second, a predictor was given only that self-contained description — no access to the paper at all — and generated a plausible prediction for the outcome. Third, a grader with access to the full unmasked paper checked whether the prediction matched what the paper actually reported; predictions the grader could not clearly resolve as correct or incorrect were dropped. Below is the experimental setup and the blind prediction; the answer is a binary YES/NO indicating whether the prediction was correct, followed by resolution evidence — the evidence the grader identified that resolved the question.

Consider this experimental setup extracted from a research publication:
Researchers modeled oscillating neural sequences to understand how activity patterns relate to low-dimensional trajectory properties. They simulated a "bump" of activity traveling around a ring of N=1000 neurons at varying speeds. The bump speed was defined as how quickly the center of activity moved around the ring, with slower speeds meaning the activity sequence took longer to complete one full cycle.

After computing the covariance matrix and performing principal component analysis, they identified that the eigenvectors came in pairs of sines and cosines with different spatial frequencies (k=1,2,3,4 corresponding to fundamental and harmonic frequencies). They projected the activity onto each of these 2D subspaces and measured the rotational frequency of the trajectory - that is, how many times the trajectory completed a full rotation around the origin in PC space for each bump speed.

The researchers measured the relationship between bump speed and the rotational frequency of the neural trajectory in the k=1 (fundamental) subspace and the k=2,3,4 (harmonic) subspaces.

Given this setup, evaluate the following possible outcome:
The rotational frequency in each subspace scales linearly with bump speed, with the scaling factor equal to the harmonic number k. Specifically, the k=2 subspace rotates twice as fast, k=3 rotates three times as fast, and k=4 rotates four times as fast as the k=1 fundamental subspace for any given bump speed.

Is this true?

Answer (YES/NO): YES